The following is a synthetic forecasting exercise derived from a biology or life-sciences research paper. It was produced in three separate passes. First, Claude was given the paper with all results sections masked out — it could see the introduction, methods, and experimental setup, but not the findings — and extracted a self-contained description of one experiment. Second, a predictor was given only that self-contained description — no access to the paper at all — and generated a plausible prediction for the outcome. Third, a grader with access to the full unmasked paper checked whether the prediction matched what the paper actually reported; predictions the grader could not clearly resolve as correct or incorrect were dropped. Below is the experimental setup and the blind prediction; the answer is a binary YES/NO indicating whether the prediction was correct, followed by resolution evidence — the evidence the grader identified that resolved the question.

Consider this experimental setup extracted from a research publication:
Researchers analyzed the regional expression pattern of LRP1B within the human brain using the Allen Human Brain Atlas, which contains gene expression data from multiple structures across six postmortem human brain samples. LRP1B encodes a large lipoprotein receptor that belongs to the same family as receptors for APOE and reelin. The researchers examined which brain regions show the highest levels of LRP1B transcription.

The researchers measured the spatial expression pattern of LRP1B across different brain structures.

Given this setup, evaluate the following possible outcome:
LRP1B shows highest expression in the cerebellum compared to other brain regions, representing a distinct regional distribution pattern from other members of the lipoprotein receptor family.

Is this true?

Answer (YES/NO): NO